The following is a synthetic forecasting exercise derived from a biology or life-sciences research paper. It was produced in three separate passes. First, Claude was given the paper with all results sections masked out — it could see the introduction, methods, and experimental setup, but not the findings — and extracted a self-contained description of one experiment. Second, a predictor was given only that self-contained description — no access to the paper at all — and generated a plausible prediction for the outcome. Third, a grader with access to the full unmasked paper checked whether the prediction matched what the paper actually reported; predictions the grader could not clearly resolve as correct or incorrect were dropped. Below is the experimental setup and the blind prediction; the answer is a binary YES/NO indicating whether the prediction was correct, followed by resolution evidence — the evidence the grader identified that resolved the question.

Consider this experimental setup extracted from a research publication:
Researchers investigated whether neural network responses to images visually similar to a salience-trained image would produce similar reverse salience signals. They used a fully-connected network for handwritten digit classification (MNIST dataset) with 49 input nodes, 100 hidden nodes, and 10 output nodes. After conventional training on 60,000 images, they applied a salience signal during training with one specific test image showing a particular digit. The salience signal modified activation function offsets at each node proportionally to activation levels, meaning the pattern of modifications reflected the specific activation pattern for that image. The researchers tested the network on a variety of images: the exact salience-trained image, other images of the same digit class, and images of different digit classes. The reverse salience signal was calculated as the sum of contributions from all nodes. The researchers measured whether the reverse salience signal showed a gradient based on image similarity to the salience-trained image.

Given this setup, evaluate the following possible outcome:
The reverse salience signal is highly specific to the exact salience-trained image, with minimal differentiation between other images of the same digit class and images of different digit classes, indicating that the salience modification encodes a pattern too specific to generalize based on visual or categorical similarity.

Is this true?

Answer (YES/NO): NO